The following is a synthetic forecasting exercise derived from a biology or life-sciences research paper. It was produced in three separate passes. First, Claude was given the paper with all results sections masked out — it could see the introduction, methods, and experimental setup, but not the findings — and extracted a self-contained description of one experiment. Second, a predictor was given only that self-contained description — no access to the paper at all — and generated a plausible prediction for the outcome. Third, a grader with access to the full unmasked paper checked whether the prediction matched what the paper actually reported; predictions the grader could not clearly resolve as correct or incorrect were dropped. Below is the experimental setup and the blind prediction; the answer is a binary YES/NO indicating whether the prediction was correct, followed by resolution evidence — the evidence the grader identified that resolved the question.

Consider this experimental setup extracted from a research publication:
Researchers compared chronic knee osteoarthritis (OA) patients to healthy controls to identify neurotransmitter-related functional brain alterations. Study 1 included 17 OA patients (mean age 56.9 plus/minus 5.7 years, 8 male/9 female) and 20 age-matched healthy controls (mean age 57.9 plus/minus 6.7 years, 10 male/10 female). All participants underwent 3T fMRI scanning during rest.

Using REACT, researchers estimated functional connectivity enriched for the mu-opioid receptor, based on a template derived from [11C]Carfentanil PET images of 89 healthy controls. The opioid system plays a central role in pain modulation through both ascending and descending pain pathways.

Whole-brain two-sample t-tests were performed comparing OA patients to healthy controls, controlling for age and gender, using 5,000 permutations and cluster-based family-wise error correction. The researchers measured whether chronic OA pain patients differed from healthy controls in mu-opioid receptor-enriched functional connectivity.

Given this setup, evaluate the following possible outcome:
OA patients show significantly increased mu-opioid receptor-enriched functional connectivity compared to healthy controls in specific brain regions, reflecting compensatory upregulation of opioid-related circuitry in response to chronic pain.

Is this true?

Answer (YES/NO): NO